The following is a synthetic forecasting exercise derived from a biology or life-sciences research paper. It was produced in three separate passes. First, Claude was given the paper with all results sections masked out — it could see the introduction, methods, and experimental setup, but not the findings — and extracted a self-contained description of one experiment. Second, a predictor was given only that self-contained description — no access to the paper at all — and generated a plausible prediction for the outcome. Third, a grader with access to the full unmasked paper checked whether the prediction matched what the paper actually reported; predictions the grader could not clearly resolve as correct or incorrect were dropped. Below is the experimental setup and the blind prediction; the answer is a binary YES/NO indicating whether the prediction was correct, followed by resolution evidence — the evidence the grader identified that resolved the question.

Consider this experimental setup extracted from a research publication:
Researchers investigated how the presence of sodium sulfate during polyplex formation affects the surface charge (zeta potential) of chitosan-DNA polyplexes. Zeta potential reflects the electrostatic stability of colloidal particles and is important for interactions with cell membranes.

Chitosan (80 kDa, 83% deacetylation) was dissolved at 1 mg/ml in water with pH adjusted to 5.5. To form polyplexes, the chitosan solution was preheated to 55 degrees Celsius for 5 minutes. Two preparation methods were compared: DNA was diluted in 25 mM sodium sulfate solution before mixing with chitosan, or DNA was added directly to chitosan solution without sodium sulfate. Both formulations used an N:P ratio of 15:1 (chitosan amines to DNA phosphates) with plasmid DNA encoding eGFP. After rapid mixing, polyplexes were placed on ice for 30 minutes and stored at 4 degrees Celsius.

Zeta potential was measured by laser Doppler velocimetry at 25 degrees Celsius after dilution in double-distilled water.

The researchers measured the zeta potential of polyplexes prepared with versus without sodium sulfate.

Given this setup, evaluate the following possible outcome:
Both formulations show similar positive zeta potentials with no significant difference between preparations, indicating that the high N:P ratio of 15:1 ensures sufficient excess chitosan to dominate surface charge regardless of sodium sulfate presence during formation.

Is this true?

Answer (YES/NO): NO